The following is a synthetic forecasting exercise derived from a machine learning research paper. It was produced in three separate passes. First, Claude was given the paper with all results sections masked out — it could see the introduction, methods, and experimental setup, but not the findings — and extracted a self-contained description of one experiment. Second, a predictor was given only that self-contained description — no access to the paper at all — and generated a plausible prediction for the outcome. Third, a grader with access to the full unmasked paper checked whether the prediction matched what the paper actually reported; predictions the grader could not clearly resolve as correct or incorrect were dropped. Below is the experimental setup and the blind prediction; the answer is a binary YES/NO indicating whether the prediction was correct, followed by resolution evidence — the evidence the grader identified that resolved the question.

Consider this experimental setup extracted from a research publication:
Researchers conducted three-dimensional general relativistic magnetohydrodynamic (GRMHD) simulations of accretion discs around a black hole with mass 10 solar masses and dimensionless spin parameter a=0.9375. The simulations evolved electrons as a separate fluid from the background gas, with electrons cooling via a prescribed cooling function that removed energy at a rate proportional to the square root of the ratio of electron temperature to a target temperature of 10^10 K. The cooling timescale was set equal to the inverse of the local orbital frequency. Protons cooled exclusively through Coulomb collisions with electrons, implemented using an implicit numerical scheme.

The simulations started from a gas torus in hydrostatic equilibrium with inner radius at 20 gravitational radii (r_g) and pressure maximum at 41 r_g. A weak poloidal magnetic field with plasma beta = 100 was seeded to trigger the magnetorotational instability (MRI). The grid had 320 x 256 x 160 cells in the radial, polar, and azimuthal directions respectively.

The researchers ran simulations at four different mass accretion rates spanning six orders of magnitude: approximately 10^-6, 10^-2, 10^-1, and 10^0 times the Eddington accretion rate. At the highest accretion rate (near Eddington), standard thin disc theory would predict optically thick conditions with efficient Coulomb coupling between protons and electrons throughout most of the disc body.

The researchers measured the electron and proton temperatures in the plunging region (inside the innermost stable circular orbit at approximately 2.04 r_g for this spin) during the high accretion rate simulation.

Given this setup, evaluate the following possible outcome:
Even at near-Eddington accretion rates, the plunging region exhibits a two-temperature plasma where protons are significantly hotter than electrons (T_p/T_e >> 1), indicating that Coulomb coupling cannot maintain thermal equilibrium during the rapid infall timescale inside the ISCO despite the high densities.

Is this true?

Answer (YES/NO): YES